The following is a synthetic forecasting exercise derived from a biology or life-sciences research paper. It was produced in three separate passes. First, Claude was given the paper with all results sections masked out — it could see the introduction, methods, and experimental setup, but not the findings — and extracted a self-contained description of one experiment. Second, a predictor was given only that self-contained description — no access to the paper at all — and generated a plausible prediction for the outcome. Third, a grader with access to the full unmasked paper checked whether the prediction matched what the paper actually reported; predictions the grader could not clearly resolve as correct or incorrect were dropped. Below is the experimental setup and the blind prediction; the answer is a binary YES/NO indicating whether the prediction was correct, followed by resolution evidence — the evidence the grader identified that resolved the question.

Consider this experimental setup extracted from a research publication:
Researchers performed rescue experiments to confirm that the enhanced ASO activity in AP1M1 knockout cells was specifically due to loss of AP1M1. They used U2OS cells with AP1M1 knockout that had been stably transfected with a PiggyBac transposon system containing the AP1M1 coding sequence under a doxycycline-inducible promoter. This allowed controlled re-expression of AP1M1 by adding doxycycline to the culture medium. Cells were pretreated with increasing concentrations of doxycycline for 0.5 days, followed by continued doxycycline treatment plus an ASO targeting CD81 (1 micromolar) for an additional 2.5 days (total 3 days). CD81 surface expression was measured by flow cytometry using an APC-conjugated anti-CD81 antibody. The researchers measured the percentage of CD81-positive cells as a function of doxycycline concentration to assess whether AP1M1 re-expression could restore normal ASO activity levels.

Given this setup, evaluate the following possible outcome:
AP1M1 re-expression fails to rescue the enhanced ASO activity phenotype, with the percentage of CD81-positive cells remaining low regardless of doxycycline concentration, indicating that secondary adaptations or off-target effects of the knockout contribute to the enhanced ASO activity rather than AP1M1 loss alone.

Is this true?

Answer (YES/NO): NO